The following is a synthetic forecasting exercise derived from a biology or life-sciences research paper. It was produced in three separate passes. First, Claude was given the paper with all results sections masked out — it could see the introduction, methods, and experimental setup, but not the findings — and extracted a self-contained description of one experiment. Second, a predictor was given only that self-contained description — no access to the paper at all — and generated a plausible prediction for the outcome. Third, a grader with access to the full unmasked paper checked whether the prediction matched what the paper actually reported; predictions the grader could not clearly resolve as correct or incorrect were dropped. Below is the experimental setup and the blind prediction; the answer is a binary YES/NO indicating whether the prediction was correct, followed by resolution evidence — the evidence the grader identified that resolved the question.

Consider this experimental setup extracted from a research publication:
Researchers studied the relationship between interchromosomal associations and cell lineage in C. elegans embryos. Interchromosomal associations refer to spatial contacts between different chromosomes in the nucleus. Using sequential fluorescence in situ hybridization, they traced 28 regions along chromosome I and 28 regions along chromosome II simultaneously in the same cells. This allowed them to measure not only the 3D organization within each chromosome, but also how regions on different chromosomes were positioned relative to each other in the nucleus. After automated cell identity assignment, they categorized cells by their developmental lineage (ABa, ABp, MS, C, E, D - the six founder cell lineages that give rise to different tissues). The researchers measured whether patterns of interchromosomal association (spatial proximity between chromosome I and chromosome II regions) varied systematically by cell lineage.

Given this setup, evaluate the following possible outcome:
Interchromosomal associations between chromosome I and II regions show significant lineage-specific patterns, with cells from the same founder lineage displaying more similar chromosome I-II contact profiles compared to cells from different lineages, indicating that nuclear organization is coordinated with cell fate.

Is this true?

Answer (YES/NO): NO